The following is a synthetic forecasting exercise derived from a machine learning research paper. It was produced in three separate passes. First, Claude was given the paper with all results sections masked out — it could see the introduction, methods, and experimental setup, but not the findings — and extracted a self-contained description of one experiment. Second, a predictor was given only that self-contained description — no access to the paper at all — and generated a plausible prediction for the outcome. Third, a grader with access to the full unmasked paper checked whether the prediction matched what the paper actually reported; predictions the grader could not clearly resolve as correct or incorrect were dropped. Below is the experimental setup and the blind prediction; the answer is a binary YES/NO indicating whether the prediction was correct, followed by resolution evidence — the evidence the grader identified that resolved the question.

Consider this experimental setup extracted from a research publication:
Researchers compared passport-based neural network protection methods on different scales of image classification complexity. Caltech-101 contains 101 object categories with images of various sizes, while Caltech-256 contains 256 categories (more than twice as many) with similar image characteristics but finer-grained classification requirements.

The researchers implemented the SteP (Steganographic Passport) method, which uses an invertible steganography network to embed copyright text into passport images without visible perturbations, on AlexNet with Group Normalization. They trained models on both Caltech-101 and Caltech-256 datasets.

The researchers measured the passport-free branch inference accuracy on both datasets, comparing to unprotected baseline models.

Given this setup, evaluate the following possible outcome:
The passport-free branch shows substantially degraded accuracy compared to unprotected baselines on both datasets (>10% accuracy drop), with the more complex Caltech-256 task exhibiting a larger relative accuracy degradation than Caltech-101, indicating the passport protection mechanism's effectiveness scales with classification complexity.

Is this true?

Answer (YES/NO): NO